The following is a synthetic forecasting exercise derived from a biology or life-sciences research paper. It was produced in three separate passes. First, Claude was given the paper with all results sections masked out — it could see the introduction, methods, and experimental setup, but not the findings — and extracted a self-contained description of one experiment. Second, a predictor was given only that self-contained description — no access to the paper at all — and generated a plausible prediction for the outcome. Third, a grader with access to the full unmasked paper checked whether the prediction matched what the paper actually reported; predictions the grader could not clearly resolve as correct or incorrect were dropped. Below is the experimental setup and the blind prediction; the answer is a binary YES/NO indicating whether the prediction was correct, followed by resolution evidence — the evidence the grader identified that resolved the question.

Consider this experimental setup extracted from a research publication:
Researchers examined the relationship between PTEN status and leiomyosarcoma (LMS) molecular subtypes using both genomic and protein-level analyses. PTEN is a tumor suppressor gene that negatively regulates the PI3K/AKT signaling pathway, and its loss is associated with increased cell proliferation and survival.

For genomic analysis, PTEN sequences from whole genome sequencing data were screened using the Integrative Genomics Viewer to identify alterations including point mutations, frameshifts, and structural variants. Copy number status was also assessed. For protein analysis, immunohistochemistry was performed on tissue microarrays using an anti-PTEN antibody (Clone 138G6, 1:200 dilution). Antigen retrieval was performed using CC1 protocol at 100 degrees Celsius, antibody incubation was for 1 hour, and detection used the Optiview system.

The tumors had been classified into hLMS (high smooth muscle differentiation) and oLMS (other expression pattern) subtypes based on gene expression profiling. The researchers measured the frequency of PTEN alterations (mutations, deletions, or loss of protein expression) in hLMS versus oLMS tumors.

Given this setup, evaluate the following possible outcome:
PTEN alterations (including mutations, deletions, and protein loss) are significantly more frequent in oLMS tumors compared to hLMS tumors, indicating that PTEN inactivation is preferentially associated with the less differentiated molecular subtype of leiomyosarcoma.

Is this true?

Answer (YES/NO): NO